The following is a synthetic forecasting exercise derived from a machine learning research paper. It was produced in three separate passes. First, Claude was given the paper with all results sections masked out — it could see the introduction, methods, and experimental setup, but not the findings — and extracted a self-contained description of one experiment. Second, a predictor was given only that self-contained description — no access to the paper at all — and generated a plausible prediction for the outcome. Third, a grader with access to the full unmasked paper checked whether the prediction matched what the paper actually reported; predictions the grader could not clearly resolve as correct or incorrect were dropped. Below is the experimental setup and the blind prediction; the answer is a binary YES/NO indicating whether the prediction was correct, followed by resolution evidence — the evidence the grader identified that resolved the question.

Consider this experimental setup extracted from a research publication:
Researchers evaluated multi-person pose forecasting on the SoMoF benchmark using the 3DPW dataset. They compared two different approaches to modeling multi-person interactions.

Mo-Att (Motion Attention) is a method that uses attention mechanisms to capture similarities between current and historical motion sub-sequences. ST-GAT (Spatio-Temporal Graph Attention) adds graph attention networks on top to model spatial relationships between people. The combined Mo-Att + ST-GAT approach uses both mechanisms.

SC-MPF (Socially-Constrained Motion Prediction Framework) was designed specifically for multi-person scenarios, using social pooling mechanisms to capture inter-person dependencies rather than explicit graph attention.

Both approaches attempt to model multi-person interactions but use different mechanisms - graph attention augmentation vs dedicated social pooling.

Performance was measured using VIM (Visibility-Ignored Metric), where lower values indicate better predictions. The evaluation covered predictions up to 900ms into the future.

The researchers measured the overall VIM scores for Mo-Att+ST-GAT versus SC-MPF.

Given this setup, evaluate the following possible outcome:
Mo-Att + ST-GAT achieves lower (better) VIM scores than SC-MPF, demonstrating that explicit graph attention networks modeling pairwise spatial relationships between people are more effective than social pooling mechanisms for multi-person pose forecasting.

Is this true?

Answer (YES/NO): NO